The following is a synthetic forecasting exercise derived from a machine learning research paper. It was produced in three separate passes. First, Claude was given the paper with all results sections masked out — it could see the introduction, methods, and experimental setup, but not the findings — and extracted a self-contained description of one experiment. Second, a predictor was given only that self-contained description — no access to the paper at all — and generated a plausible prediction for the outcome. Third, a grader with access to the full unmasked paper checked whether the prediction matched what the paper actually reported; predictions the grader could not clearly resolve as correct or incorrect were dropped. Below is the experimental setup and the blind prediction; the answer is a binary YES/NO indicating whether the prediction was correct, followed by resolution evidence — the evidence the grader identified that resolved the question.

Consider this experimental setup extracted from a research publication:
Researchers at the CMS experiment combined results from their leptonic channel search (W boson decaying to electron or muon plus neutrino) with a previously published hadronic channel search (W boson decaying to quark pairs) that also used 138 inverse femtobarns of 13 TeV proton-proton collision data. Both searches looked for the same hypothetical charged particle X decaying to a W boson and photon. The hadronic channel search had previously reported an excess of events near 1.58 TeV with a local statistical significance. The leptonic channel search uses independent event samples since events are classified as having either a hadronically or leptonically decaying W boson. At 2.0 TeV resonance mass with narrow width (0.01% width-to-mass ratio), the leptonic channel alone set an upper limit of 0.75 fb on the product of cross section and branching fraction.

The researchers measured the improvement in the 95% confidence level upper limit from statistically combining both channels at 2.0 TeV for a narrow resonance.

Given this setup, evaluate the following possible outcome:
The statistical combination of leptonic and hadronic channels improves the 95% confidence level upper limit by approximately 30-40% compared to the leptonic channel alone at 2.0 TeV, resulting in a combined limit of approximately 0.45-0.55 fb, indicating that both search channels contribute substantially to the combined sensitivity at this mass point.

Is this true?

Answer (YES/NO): YES